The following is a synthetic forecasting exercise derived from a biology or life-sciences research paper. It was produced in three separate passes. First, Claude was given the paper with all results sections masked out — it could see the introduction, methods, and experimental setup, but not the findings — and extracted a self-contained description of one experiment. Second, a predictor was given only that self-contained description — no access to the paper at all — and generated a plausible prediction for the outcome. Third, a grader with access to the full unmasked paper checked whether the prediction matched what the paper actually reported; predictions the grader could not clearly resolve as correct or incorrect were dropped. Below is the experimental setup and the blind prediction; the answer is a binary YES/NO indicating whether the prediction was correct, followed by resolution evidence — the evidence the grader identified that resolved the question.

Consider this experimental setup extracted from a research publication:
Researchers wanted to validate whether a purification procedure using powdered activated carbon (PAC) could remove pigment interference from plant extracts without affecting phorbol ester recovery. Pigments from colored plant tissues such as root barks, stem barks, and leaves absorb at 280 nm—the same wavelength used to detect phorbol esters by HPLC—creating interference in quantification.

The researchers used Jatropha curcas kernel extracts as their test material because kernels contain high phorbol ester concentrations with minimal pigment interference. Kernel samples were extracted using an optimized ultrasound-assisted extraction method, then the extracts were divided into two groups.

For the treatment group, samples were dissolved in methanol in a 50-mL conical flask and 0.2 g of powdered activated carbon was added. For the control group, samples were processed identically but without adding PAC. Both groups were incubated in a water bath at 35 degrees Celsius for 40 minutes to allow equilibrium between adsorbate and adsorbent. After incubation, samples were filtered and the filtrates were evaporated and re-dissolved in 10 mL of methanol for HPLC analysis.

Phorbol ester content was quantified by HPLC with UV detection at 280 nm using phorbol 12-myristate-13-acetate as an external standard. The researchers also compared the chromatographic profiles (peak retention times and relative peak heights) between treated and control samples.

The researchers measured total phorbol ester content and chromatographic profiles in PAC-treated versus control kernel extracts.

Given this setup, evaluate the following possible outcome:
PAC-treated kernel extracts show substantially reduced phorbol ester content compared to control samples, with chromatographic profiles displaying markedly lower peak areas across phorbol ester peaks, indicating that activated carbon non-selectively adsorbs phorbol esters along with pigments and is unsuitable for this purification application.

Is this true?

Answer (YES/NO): NO